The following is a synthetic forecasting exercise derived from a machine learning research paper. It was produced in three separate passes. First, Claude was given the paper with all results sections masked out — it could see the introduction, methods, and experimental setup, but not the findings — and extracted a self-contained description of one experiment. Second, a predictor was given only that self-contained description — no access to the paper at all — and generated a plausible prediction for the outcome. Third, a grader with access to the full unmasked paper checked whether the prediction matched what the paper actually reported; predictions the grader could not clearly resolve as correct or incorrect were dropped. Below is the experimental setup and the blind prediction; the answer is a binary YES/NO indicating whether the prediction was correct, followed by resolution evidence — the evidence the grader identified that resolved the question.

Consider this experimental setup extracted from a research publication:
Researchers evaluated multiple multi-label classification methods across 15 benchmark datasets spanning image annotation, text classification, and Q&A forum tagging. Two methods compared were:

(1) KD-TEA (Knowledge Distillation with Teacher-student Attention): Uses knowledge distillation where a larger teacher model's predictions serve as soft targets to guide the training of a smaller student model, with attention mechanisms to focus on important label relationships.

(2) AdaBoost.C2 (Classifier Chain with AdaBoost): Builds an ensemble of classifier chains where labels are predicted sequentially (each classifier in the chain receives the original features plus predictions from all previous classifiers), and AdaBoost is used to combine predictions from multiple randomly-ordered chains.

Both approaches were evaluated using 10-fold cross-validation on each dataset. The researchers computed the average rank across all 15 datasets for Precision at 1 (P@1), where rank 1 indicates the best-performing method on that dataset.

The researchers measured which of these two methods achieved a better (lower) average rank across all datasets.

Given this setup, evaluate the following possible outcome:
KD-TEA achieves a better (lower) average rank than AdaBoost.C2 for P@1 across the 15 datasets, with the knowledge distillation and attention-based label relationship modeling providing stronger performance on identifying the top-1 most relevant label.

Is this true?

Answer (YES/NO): NO